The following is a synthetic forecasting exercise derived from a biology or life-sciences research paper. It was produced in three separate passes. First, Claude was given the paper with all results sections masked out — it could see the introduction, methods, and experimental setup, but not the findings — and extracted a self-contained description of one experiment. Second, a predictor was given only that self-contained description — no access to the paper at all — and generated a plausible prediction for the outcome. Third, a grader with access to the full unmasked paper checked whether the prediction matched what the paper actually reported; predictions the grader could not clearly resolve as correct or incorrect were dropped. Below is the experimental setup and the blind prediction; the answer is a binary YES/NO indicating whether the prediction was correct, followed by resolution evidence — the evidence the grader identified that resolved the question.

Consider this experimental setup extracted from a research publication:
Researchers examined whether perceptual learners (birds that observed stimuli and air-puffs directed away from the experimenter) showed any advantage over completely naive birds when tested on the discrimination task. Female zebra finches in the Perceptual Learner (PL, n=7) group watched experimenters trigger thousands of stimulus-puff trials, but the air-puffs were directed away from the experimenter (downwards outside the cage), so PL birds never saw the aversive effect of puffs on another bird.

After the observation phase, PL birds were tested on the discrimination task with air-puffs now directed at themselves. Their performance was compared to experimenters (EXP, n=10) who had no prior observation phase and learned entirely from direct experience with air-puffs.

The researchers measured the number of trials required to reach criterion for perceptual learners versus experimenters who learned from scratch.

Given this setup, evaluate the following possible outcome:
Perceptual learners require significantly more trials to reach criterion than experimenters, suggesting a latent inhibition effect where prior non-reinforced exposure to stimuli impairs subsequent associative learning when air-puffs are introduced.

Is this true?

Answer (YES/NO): NO